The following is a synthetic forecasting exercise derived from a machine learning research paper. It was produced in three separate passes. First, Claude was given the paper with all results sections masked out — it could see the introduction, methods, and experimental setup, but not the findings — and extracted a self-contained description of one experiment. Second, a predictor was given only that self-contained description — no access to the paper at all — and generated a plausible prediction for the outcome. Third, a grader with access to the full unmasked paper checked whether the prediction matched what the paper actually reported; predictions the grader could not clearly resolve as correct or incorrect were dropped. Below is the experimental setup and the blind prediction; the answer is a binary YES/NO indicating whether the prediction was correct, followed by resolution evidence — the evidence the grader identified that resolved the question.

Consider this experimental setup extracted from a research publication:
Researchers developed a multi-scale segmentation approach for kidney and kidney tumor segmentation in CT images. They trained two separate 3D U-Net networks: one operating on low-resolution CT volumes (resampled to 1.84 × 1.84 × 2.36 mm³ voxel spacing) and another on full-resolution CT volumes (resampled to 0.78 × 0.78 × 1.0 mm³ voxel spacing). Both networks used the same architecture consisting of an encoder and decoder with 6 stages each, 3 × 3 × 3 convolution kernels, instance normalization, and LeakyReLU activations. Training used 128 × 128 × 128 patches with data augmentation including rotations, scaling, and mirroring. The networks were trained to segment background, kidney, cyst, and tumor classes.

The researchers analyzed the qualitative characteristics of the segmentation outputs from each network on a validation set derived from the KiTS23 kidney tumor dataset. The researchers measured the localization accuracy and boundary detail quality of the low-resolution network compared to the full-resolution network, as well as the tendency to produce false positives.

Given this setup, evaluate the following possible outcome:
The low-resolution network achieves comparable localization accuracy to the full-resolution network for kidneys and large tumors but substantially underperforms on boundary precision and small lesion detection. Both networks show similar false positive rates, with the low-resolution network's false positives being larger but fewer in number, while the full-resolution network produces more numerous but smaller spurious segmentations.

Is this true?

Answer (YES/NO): NO